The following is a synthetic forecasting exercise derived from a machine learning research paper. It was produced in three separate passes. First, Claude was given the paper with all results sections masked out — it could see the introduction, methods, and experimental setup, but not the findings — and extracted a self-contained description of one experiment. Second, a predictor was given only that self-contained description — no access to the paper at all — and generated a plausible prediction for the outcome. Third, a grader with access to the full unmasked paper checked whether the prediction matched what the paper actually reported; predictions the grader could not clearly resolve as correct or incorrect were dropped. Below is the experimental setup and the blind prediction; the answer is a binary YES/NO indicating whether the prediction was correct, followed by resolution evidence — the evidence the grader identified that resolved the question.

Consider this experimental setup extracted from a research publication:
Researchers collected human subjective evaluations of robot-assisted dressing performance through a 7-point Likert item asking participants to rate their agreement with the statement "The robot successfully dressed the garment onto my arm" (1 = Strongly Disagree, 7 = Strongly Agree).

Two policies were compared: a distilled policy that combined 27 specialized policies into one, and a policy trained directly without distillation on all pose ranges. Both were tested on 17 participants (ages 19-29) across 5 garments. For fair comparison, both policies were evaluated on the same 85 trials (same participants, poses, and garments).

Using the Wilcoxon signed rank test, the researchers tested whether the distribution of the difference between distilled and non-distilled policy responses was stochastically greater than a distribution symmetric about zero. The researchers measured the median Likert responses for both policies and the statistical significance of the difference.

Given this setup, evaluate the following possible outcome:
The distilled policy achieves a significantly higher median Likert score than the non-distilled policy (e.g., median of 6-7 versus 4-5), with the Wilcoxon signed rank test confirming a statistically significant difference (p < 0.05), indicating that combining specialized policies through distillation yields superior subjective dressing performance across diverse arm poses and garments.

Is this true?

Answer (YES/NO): NO